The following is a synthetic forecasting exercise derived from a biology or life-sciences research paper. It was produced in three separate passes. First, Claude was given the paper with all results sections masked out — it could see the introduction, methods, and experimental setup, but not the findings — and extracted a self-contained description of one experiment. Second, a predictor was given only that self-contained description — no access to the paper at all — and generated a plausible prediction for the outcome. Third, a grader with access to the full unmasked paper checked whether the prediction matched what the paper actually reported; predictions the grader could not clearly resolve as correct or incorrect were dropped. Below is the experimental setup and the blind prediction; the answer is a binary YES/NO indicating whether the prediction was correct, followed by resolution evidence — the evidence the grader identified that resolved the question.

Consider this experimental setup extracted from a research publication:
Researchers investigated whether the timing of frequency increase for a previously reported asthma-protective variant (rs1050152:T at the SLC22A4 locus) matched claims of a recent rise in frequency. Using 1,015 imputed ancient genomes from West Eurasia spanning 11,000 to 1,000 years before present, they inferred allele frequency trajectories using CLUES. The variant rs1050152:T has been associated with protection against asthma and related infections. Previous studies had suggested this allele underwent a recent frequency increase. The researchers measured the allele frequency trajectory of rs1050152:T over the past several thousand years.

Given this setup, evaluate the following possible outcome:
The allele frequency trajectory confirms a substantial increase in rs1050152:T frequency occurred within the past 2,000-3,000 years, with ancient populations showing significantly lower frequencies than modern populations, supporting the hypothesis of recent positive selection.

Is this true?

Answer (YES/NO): NO